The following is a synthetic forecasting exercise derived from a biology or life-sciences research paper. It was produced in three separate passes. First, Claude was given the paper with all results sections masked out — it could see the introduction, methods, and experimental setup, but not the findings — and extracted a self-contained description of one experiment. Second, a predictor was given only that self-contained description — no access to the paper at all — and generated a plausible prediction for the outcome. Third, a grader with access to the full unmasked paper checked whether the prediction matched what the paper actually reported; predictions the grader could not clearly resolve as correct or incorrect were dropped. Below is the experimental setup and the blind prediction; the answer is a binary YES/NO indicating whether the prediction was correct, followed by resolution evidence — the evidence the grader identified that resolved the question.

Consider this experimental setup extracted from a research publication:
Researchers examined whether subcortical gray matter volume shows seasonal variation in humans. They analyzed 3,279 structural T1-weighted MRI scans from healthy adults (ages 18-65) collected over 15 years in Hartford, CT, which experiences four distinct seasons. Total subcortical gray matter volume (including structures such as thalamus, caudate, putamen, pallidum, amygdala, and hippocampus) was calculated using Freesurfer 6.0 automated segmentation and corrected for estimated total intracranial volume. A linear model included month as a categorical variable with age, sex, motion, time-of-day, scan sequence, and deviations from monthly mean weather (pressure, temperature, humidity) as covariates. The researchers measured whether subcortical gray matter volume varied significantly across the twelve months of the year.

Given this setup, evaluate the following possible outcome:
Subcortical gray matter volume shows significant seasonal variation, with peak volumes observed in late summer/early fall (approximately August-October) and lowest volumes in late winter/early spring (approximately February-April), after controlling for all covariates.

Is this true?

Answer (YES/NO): NO